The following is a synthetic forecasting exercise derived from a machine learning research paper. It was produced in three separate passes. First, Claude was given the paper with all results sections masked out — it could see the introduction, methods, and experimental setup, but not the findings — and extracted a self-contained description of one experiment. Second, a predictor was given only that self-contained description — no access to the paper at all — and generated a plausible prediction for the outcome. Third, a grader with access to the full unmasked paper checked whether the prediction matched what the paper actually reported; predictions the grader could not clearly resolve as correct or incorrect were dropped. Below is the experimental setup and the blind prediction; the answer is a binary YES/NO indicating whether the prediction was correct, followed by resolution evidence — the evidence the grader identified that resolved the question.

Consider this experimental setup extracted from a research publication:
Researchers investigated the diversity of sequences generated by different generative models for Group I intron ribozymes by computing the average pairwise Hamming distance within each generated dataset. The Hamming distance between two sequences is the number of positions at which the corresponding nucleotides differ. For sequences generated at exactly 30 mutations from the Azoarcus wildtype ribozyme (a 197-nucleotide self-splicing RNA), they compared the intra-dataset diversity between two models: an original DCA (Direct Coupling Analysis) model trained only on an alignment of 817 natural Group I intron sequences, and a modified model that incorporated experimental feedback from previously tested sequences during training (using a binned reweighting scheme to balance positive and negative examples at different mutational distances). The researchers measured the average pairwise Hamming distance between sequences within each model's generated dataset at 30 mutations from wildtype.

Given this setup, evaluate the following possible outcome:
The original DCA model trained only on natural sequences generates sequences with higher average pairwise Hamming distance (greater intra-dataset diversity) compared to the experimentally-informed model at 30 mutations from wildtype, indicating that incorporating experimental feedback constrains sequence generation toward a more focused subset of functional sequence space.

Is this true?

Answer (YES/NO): YES